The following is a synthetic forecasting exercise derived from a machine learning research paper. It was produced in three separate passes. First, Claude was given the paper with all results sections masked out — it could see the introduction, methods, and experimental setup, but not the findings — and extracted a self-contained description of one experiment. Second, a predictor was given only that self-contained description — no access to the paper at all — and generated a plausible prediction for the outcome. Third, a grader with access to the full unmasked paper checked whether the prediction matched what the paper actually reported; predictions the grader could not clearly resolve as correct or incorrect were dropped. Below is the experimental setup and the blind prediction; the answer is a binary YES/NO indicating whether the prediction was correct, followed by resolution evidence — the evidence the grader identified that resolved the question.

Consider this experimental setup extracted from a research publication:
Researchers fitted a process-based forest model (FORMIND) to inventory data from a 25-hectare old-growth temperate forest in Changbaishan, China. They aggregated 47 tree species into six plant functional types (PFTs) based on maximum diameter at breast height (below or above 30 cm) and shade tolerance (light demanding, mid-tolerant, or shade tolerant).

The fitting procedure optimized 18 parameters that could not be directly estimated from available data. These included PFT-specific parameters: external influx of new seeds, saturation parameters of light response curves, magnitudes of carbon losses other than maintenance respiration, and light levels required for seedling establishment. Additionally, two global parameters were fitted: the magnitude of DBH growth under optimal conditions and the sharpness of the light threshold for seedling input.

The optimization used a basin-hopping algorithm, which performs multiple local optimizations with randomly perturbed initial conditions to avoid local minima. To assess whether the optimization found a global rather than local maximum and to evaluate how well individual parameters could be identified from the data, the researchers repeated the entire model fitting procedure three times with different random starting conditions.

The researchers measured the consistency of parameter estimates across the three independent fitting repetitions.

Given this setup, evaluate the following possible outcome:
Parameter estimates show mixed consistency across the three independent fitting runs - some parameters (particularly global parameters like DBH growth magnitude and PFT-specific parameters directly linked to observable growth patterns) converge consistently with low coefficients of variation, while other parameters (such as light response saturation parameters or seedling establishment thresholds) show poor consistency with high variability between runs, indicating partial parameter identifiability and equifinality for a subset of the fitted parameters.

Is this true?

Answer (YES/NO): YES